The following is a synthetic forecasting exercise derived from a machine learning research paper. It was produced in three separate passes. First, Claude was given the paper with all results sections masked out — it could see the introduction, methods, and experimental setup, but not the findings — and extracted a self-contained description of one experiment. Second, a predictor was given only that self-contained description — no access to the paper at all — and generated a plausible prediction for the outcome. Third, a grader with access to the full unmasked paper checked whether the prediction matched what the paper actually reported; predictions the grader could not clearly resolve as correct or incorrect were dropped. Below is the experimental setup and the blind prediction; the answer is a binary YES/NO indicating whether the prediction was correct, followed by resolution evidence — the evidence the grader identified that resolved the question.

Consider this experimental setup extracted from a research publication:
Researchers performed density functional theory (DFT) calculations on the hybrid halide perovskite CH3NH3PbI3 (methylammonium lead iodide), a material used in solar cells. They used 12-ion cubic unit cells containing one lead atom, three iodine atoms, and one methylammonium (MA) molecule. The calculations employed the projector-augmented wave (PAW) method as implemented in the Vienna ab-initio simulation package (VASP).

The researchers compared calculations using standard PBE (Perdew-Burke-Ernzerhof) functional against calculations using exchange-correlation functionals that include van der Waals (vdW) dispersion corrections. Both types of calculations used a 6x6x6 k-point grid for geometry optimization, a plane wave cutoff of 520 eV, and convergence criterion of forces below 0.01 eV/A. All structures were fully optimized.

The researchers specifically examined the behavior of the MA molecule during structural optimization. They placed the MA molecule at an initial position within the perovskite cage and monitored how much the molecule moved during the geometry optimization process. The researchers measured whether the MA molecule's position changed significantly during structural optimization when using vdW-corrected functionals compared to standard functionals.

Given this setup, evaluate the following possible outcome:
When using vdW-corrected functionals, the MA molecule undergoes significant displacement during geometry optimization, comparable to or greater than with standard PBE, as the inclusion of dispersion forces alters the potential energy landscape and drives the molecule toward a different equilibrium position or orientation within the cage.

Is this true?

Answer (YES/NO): NO